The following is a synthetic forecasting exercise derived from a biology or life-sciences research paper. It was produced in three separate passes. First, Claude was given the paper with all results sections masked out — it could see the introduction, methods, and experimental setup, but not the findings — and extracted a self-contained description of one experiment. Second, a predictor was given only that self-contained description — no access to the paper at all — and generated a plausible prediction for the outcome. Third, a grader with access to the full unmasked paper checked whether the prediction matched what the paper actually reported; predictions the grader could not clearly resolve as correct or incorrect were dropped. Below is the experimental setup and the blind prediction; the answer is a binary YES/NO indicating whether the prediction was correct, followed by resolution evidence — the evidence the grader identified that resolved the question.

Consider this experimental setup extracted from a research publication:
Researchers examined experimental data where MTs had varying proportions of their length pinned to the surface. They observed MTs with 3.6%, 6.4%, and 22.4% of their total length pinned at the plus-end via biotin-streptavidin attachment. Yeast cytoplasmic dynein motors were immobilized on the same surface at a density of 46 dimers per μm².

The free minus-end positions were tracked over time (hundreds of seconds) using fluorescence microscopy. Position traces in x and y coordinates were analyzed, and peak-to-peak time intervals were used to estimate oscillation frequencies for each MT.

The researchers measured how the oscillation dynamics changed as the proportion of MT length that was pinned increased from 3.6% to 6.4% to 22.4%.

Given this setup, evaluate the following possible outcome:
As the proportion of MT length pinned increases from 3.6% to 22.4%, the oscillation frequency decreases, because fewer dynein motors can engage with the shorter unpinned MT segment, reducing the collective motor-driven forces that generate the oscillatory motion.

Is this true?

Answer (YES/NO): YES